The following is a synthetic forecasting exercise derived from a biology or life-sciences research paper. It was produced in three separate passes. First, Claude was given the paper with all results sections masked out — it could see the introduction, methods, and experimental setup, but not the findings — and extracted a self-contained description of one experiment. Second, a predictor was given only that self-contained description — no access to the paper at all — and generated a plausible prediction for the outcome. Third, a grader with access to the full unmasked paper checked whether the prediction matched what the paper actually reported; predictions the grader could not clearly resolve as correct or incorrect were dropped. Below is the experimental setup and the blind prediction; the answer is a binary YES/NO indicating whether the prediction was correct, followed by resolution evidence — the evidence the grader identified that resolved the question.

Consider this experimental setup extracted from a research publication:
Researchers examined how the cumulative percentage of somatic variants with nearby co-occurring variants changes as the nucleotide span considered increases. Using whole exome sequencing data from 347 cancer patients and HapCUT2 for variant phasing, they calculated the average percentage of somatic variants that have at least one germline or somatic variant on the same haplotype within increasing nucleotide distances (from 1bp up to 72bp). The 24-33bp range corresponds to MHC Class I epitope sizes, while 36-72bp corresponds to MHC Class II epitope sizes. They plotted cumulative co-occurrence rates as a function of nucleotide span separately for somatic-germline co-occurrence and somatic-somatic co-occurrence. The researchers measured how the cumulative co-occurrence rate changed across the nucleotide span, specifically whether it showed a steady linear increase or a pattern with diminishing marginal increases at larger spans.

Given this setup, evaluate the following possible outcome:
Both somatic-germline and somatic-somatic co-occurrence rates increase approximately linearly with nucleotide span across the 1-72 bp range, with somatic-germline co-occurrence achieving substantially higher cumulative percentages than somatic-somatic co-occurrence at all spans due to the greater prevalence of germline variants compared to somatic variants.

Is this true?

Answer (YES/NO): YES